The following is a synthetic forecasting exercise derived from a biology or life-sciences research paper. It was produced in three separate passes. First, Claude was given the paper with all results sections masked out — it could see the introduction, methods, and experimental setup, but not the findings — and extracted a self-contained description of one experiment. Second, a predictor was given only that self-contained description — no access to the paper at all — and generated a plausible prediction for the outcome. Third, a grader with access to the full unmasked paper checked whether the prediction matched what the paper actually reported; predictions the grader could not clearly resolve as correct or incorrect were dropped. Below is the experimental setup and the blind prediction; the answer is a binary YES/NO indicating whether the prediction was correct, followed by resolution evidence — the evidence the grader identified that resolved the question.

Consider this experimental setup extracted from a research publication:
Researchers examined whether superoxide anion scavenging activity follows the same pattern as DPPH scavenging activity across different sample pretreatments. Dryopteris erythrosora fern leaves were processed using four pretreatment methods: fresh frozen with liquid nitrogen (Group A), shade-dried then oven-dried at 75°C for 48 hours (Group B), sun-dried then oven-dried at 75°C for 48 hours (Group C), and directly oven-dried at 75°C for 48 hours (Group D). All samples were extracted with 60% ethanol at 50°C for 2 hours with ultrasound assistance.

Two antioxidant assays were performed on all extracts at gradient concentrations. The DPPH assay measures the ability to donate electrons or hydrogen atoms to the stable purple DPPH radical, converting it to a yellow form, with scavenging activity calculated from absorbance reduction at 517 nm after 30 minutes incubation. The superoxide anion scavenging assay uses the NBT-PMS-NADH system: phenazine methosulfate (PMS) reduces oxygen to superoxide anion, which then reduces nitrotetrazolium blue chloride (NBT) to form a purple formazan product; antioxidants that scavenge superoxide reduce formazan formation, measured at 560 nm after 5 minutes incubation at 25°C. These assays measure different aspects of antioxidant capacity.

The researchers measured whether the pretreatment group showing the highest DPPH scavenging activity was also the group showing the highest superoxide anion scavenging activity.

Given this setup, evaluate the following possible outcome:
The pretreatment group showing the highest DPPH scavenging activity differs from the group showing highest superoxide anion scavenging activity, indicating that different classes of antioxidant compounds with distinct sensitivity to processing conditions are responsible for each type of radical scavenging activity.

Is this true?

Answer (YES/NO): NO